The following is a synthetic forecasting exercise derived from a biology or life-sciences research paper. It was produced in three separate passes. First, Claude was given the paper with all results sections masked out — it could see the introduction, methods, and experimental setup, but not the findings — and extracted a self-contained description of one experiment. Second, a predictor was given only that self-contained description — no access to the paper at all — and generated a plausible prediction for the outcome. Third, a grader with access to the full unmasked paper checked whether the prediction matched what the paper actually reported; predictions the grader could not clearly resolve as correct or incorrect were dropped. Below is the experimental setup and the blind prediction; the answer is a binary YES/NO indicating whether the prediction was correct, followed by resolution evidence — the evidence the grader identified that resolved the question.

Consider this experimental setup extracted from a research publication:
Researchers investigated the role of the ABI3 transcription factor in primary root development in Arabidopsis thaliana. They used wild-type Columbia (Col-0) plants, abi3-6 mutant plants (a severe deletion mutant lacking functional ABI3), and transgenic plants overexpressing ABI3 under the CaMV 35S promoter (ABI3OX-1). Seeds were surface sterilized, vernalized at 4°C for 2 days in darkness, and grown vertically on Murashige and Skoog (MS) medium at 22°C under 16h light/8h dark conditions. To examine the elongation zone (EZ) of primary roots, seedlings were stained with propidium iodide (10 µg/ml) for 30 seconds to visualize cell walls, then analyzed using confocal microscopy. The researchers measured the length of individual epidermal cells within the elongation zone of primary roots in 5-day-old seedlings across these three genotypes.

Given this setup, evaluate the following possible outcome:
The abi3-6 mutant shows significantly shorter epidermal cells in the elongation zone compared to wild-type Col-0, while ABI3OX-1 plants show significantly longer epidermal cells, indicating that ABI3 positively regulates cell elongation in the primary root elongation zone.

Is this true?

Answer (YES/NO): YES